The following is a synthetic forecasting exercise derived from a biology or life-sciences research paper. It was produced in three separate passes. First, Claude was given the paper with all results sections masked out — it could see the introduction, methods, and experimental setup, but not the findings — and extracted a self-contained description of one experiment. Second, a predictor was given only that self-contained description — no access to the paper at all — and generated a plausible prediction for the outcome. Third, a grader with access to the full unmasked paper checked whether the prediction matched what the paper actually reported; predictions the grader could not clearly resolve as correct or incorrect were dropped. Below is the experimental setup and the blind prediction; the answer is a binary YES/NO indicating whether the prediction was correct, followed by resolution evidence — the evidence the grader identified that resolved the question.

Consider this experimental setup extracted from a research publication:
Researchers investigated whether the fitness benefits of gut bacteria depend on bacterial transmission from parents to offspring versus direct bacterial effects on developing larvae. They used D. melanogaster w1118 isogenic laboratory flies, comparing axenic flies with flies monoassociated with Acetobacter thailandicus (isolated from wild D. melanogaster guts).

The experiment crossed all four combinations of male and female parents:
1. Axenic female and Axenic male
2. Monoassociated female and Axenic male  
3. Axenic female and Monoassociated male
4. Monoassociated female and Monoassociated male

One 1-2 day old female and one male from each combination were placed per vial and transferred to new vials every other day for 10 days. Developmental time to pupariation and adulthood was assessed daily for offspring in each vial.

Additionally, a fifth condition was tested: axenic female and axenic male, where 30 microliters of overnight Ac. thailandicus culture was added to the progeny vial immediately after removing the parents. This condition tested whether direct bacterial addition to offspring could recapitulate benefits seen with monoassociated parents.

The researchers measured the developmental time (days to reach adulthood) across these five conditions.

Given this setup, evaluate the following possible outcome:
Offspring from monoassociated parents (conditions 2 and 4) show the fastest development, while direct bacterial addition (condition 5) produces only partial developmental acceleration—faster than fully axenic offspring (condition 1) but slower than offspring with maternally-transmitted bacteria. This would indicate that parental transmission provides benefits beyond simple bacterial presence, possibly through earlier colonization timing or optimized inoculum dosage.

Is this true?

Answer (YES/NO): NO